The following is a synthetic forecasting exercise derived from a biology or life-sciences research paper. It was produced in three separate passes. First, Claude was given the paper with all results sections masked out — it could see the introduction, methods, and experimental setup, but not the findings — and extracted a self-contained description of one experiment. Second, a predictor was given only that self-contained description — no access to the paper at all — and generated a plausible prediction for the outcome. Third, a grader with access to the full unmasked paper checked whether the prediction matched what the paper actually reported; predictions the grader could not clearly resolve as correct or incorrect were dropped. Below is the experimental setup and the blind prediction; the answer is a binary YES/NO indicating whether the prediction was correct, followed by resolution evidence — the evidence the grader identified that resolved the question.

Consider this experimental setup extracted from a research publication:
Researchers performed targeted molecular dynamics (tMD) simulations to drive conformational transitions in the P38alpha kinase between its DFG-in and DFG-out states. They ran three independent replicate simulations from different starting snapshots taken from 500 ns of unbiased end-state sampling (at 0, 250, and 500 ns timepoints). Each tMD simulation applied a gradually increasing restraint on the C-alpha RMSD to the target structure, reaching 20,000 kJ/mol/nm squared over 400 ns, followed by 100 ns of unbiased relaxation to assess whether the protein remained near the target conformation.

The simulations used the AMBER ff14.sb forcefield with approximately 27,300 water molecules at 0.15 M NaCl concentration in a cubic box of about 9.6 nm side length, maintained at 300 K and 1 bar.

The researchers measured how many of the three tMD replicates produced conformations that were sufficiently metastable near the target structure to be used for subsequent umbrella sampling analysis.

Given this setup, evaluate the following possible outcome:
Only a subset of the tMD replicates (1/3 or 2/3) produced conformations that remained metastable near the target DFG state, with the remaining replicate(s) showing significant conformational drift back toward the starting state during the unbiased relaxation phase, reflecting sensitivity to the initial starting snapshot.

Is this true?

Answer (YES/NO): YES